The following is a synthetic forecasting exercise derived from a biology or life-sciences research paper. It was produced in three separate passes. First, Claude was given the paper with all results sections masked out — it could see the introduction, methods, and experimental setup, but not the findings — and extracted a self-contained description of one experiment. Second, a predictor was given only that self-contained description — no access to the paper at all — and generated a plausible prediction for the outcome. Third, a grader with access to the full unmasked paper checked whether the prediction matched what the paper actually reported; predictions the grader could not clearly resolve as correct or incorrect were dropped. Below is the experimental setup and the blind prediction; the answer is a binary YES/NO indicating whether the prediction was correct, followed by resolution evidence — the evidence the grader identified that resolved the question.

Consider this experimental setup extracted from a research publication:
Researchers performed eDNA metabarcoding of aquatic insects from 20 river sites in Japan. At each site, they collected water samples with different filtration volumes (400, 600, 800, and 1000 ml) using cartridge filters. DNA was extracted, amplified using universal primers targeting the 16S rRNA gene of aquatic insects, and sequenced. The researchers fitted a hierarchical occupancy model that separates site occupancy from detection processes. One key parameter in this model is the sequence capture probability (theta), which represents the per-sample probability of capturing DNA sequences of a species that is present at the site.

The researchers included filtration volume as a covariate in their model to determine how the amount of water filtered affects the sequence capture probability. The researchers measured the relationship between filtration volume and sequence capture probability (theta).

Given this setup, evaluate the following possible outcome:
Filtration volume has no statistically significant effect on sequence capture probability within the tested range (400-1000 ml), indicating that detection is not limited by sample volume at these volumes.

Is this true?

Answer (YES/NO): NO